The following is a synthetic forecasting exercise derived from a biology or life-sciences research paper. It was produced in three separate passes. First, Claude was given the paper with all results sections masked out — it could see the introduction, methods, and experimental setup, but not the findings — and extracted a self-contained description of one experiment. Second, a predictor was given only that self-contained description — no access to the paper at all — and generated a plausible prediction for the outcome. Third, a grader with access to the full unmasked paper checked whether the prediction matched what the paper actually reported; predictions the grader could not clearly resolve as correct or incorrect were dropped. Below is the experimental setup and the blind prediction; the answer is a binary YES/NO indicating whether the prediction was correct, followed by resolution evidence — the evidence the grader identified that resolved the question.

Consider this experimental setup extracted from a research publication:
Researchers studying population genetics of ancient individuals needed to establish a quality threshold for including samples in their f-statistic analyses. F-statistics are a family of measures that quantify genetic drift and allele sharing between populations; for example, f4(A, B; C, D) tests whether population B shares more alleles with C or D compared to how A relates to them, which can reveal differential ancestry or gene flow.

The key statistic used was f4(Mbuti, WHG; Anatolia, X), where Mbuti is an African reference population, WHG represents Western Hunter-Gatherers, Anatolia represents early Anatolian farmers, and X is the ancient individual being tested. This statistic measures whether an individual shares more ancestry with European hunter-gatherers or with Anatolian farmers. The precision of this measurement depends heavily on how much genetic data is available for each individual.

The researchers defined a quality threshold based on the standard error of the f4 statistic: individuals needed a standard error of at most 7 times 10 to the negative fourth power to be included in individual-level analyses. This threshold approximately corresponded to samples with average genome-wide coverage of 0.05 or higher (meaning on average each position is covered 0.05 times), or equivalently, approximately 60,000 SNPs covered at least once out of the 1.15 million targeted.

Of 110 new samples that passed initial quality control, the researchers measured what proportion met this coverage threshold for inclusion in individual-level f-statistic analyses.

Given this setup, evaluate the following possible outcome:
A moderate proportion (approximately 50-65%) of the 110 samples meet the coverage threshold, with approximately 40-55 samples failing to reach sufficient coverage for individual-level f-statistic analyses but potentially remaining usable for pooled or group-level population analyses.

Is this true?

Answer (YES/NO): NO